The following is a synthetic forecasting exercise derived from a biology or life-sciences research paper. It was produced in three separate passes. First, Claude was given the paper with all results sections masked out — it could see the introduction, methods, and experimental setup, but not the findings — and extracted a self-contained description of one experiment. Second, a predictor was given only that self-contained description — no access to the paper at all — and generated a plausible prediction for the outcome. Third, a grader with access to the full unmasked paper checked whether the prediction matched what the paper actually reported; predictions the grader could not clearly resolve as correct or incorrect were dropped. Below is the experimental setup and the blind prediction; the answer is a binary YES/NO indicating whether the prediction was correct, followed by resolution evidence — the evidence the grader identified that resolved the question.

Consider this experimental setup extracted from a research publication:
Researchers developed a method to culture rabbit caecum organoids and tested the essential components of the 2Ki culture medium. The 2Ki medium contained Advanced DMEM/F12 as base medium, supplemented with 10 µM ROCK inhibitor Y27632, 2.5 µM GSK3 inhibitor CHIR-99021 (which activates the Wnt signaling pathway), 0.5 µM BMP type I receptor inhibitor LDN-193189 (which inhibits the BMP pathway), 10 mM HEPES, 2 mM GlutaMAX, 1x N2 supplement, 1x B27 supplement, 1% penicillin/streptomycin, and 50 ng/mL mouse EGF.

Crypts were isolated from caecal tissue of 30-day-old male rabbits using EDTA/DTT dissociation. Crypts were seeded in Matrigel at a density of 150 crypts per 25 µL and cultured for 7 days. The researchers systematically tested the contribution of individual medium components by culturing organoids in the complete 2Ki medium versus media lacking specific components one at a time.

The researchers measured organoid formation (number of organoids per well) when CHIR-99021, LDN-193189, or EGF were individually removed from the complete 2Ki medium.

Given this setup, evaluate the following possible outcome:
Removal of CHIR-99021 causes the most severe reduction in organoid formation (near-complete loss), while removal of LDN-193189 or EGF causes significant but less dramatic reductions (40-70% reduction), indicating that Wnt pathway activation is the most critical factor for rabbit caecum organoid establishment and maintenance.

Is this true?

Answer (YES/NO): NO